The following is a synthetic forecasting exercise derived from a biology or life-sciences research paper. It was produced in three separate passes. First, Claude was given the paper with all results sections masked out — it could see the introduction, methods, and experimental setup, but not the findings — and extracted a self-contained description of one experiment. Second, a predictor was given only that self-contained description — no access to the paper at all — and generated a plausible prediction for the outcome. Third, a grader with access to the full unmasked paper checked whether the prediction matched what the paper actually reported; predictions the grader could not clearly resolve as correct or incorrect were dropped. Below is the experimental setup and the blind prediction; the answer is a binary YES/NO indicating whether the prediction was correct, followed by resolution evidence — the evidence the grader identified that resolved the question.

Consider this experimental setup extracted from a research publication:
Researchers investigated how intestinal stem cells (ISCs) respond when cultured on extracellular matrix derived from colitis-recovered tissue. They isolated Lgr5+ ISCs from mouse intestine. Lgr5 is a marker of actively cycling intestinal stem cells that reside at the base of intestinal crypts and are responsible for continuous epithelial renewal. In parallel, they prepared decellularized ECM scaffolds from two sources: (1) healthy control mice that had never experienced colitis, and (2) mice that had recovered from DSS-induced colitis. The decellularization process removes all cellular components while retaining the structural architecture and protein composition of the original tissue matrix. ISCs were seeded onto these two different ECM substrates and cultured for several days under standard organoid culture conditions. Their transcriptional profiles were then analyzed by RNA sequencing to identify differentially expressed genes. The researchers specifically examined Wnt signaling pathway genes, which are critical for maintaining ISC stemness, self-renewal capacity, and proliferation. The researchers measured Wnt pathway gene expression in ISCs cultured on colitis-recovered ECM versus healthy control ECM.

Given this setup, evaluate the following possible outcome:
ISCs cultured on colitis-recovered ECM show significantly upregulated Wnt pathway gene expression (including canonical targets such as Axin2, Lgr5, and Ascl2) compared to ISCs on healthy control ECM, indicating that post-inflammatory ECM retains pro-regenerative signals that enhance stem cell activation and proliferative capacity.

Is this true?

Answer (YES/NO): NO